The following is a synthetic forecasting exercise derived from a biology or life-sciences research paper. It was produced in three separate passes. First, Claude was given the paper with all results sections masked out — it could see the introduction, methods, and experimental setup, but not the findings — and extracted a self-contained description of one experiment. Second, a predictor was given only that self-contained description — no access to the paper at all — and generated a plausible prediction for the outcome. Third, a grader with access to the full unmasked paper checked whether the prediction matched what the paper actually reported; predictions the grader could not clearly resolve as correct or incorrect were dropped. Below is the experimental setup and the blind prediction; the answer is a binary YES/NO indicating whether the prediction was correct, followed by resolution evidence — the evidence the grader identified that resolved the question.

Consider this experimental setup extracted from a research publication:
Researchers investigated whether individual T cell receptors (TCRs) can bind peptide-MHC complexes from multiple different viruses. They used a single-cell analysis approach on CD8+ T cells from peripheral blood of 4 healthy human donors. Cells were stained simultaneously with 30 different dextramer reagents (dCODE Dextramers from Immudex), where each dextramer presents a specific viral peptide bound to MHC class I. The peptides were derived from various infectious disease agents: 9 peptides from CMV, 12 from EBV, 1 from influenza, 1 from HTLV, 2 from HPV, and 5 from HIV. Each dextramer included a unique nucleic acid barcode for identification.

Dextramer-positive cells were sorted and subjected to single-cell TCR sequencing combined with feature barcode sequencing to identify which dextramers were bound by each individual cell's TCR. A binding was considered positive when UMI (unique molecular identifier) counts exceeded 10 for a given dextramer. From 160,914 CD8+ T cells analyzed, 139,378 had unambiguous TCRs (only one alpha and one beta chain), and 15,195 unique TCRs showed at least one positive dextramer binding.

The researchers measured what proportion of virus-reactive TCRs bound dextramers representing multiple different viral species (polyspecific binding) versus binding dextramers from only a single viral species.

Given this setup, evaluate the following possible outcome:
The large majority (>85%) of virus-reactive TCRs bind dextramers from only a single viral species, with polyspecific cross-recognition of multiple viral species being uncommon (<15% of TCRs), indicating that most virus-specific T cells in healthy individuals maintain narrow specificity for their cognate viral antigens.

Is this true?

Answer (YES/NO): NO